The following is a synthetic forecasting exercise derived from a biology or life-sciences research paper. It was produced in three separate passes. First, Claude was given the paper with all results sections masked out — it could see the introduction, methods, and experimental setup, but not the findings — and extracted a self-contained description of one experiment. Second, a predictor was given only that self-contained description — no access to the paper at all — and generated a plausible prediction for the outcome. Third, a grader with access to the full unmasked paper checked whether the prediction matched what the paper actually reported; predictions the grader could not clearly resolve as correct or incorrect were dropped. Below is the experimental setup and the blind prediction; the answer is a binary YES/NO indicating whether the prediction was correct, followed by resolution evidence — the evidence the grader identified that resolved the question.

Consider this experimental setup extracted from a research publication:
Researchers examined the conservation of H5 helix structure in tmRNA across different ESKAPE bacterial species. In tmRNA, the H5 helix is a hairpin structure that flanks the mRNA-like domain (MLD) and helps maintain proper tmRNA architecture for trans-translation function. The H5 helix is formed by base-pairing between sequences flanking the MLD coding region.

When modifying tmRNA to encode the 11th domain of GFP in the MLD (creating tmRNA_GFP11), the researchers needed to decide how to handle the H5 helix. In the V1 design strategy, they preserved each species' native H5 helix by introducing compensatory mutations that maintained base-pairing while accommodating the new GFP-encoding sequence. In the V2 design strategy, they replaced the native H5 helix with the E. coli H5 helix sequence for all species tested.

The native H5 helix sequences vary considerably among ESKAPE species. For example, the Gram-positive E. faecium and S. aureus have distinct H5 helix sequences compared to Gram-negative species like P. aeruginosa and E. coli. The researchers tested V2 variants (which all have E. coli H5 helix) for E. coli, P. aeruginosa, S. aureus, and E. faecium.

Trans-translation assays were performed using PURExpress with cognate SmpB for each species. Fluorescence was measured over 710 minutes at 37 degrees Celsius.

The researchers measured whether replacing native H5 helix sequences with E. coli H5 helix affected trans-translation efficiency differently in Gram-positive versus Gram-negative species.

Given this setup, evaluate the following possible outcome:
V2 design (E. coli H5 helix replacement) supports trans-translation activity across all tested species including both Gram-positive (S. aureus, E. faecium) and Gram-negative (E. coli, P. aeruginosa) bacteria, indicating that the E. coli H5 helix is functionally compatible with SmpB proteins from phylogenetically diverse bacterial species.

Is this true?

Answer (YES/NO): NO